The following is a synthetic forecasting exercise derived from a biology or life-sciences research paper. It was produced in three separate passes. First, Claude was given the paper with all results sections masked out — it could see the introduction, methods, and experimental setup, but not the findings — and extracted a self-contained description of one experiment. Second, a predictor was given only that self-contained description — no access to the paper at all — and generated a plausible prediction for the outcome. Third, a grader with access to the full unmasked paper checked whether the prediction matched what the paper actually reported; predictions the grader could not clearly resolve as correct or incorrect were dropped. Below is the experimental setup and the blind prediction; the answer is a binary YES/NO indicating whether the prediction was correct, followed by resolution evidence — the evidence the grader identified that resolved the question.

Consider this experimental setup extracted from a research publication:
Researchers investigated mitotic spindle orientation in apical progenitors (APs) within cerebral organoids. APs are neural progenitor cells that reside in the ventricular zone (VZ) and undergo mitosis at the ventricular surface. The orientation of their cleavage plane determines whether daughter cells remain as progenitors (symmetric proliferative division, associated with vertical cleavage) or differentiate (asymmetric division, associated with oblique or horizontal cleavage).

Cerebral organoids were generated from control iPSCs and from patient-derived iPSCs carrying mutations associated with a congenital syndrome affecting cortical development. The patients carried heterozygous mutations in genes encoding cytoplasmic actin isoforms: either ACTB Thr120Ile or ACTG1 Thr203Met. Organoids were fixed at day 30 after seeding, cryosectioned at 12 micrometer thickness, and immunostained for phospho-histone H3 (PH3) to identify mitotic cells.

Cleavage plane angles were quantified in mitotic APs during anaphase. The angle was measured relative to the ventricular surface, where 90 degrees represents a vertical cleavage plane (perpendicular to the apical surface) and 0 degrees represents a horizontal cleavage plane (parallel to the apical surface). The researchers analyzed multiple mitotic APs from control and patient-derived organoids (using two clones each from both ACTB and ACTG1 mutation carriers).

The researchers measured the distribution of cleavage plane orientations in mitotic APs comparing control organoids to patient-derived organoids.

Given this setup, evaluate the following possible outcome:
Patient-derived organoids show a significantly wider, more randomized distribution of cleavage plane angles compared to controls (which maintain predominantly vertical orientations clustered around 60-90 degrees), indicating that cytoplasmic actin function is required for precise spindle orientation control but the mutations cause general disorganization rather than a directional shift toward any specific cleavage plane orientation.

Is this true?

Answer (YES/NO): NO